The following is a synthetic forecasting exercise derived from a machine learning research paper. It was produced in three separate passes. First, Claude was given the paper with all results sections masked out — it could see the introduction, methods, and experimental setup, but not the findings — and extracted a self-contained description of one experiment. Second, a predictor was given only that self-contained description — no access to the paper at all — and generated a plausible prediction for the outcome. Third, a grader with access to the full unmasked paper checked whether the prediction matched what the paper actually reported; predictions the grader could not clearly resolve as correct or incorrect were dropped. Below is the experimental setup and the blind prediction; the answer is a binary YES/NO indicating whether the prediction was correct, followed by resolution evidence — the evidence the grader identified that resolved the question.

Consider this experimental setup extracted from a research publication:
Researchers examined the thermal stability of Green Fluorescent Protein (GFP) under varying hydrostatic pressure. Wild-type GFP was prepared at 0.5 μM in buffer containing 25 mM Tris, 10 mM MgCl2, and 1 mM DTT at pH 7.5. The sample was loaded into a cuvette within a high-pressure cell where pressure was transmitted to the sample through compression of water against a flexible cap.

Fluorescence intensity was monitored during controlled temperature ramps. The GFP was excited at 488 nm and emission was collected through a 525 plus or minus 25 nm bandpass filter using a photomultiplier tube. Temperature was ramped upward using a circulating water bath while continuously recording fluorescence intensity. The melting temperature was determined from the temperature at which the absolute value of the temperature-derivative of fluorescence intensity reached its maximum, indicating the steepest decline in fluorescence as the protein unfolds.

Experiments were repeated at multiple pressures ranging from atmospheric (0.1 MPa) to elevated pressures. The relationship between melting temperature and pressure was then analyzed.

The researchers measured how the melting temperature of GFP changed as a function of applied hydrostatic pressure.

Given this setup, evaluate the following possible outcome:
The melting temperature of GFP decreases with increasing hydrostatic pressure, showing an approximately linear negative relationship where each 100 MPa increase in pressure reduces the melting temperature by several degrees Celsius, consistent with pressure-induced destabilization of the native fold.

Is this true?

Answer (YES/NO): NO